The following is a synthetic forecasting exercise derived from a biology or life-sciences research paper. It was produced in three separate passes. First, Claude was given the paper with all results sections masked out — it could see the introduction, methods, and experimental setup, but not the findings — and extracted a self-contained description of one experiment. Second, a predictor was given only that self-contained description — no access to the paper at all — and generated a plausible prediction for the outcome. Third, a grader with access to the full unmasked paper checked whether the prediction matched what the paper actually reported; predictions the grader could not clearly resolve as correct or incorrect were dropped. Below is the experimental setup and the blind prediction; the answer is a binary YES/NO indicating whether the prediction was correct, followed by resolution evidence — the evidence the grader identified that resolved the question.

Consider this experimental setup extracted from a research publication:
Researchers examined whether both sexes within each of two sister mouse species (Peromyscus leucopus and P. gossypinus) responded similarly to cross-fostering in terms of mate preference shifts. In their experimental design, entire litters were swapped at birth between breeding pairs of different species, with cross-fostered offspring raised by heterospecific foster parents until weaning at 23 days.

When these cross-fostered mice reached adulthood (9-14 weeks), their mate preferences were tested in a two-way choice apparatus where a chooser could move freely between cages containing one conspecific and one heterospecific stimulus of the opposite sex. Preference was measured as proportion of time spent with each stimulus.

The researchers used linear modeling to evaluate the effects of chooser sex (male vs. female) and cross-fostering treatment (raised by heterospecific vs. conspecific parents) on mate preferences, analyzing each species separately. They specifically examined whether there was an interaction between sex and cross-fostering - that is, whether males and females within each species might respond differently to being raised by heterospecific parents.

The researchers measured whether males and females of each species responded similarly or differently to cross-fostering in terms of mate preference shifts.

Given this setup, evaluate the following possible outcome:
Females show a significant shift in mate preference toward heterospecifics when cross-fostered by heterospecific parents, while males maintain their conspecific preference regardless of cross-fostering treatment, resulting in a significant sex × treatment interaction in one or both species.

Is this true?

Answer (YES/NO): NO